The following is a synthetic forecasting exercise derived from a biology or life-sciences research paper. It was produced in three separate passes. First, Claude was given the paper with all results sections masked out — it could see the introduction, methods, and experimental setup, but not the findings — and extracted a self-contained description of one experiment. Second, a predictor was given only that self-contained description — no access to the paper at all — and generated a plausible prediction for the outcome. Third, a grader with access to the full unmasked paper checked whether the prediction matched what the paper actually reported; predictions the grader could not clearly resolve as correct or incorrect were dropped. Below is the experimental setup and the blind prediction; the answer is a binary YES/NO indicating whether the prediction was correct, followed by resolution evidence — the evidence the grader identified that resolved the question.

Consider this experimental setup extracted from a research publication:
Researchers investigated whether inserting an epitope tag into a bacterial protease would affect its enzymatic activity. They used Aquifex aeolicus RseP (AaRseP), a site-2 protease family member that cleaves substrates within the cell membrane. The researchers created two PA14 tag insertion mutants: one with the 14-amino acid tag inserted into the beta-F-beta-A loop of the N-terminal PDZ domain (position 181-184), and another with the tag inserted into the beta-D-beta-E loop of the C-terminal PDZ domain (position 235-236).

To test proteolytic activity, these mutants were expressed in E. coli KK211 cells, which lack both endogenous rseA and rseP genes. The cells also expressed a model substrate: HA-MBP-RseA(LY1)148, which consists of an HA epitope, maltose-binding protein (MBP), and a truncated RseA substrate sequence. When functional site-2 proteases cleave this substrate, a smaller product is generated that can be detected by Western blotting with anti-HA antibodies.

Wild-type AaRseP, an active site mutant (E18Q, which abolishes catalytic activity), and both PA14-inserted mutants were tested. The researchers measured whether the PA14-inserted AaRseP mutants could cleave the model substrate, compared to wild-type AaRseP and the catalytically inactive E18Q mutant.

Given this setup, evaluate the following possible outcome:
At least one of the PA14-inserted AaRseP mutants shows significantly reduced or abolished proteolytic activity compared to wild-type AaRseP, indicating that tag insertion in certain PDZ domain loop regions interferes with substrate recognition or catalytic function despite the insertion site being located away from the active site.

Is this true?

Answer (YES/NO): NO